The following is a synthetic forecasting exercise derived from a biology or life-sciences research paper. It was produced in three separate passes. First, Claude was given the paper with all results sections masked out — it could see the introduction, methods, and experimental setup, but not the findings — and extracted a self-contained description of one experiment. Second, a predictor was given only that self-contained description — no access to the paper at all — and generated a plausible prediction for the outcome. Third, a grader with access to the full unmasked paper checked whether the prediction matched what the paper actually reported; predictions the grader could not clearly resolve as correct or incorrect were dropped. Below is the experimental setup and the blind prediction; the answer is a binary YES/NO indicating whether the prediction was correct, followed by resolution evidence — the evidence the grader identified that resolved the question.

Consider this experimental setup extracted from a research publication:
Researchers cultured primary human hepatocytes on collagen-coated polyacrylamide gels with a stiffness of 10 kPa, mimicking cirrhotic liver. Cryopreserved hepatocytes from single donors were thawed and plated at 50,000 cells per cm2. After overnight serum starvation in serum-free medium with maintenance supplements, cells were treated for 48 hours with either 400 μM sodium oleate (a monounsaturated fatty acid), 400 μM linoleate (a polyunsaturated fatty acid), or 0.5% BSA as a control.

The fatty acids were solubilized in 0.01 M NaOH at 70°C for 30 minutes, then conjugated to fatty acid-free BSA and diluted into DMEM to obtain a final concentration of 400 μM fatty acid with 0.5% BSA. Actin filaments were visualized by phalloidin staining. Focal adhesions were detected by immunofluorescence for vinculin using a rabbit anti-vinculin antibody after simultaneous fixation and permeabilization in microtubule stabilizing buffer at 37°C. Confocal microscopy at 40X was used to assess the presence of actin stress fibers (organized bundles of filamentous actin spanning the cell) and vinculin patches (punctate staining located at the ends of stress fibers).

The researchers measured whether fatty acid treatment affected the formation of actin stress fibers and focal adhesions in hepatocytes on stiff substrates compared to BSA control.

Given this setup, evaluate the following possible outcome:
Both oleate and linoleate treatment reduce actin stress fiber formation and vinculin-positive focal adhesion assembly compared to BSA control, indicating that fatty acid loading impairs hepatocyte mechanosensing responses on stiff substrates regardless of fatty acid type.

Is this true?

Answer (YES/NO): YES